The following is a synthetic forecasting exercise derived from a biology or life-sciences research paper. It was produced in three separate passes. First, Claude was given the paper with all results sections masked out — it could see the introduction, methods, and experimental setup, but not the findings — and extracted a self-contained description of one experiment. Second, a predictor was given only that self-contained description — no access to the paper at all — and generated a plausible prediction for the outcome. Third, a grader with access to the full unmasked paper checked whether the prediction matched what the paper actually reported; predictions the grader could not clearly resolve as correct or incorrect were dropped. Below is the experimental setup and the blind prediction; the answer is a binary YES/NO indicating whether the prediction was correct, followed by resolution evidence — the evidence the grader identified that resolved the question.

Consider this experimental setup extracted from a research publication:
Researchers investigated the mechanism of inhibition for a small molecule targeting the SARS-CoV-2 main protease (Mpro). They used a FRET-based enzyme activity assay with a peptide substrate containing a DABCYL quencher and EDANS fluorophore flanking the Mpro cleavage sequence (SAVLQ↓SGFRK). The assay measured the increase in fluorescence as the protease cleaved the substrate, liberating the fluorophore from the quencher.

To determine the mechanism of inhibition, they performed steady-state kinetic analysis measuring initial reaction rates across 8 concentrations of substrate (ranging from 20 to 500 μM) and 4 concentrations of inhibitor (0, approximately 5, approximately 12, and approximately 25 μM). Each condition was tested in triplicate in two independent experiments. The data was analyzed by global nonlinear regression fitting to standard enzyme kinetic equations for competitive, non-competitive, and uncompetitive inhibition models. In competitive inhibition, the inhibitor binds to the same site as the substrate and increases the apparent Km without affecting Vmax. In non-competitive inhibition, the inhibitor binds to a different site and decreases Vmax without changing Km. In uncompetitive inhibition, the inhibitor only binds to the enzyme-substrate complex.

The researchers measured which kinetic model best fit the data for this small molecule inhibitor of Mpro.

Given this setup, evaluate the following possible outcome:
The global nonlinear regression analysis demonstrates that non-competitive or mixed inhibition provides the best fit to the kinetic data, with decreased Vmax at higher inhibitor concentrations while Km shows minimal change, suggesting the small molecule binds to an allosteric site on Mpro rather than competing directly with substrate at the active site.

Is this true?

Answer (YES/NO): NO